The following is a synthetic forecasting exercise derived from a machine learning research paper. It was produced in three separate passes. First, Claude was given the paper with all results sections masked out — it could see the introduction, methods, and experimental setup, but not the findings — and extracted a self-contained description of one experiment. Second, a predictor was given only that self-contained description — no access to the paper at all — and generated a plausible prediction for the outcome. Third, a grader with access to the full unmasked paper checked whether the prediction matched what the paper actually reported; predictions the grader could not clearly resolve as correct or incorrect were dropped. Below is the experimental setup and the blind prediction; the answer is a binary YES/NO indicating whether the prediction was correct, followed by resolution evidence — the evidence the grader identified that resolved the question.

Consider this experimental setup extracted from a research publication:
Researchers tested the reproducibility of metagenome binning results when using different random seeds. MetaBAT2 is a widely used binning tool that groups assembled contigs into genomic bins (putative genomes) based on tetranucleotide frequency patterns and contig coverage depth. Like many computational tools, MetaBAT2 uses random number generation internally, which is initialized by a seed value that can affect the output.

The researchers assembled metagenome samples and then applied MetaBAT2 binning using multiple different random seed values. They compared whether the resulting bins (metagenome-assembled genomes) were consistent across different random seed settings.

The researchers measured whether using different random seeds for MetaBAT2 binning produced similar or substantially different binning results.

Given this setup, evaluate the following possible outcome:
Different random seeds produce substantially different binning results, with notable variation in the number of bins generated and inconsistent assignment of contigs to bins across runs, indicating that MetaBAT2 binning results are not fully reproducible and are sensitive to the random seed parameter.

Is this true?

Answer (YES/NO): NO